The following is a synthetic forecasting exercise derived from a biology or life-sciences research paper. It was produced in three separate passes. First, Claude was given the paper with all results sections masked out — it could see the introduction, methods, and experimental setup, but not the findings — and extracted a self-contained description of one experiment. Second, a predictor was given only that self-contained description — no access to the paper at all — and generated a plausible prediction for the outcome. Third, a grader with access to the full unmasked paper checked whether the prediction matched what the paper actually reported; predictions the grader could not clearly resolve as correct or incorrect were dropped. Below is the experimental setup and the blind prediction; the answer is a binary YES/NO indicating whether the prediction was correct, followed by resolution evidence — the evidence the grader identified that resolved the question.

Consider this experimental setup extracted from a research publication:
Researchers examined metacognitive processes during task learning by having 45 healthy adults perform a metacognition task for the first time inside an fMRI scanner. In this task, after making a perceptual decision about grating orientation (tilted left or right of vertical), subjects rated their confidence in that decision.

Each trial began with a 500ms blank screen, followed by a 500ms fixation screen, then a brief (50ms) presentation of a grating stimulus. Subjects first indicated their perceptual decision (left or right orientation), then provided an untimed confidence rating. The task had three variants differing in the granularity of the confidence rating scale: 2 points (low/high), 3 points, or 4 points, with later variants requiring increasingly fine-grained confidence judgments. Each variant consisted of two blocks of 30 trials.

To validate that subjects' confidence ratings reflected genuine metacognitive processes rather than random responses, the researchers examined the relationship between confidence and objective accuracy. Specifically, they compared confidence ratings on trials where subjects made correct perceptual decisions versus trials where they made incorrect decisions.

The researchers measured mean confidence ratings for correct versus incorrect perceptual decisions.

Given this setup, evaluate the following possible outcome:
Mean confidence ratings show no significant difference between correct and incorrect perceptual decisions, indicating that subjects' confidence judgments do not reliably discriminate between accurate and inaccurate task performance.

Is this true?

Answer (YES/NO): NO